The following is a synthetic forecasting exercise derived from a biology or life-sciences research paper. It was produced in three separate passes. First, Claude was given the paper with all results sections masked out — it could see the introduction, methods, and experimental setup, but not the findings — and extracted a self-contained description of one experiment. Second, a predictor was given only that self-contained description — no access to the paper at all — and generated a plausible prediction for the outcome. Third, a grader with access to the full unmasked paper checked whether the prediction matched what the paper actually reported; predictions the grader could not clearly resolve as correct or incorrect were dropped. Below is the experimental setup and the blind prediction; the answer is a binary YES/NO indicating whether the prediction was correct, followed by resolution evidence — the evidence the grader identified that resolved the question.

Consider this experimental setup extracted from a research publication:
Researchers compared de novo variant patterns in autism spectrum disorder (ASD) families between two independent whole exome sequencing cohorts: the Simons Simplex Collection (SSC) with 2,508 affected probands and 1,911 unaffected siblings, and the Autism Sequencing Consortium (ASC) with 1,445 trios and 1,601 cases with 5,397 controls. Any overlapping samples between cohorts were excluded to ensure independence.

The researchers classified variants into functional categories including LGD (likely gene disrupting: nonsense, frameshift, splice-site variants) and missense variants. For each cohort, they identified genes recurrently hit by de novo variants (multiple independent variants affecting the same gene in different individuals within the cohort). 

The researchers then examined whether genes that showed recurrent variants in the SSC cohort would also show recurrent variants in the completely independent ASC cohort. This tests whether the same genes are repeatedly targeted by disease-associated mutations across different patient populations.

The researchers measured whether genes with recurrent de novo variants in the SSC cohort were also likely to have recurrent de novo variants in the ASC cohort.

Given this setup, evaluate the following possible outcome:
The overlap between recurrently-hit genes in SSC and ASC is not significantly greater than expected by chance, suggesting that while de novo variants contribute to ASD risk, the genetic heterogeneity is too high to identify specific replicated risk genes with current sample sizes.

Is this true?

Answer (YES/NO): NO